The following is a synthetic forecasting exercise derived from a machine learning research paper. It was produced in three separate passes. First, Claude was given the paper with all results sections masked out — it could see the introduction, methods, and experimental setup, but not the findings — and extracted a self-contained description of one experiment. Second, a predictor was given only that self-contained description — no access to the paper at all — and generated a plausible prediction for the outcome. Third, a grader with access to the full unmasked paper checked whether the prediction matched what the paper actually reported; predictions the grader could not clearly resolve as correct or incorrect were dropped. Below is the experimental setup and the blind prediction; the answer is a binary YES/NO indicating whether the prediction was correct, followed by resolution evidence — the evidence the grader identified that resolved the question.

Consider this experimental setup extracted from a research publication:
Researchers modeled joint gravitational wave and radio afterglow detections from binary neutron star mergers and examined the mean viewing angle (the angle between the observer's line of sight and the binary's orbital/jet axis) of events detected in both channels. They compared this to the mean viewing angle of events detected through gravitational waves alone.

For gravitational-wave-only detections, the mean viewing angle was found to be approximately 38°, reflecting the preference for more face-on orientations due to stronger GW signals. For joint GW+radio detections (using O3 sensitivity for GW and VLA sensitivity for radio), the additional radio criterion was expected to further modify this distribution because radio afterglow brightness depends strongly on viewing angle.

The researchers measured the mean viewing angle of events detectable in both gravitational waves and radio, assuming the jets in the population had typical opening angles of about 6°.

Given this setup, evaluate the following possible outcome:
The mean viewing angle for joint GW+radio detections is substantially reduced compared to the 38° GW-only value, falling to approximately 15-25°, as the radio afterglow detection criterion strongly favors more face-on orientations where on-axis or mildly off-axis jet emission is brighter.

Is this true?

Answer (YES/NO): YES